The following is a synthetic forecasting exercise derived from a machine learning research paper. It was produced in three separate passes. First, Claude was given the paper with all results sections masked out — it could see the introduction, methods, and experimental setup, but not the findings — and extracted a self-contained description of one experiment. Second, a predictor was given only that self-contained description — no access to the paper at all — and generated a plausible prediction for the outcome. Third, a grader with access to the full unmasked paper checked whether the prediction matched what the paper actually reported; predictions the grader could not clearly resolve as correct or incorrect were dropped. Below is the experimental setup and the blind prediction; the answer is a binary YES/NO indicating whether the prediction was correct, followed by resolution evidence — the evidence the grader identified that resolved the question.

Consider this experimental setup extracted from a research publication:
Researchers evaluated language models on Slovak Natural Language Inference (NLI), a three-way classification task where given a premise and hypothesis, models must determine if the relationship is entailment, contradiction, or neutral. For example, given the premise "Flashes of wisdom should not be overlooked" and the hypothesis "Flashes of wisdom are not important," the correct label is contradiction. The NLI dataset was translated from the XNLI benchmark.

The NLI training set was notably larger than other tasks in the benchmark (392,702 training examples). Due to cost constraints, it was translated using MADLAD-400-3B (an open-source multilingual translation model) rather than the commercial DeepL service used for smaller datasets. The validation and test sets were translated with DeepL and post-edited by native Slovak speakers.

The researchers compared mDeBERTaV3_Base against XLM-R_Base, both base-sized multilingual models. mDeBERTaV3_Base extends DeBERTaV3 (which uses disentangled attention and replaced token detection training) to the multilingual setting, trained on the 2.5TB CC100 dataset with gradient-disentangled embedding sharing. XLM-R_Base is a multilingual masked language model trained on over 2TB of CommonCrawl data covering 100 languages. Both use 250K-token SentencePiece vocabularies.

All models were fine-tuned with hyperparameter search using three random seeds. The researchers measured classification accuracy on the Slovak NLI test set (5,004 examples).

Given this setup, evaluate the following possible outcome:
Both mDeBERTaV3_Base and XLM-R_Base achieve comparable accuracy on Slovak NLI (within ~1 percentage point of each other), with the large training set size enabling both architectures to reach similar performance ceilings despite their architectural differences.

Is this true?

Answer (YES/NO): NO